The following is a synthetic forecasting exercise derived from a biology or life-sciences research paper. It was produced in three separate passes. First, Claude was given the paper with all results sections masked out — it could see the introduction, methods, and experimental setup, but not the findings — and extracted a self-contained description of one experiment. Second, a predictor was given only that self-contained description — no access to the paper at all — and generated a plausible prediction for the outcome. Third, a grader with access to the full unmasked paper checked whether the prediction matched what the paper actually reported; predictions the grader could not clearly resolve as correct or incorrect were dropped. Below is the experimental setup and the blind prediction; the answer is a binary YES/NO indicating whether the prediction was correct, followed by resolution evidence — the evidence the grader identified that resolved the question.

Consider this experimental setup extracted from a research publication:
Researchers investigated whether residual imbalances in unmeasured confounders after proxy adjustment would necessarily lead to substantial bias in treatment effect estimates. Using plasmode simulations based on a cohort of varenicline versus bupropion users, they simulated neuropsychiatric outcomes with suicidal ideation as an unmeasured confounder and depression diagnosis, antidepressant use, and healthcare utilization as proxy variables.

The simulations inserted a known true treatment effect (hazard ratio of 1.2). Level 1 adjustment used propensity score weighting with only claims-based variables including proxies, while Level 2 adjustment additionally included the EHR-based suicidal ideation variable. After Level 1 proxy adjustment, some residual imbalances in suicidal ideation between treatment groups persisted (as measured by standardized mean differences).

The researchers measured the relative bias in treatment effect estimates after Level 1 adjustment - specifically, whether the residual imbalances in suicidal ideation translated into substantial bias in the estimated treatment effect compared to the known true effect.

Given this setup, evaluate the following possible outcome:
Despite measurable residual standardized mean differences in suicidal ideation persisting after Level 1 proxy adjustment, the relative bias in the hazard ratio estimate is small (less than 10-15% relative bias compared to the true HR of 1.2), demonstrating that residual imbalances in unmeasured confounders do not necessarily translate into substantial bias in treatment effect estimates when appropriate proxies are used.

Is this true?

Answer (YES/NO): YES